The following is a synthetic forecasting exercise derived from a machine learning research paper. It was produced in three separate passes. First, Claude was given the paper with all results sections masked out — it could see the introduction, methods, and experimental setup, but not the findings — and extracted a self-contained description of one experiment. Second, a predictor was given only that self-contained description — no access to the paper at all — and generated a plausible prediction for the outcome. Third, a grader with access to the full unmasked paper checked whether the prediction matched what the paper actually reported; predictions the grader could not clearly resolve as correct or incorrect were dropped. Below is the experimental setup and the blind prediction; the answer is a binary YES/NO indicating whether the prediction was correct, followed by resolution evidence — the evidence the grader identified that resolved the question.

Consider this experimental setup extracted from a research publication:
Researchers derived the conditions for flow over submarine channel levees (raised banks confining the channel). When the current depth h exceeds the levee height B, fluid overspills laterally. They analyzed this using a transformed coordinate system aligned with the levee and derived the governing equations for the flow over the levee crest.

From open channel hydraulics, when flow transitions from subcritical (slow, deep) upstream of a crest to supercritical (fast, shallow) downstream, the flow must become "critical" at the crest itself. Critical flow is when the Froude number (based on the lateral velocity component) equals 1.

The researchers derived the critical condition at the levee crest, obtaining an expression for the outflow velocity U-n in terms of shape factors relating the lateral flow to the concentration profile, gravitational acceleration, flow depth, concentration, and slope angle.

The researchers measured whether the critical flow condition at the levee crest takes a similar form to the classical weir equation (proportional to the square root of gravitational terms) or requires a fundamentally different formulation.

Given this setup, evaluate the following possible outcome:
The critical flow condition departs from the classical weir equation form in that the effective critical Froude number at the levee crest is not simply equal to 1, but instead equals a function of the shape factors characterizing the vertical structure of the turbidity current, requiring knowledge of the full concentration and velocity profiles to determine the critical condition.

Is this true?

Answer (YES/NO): NO